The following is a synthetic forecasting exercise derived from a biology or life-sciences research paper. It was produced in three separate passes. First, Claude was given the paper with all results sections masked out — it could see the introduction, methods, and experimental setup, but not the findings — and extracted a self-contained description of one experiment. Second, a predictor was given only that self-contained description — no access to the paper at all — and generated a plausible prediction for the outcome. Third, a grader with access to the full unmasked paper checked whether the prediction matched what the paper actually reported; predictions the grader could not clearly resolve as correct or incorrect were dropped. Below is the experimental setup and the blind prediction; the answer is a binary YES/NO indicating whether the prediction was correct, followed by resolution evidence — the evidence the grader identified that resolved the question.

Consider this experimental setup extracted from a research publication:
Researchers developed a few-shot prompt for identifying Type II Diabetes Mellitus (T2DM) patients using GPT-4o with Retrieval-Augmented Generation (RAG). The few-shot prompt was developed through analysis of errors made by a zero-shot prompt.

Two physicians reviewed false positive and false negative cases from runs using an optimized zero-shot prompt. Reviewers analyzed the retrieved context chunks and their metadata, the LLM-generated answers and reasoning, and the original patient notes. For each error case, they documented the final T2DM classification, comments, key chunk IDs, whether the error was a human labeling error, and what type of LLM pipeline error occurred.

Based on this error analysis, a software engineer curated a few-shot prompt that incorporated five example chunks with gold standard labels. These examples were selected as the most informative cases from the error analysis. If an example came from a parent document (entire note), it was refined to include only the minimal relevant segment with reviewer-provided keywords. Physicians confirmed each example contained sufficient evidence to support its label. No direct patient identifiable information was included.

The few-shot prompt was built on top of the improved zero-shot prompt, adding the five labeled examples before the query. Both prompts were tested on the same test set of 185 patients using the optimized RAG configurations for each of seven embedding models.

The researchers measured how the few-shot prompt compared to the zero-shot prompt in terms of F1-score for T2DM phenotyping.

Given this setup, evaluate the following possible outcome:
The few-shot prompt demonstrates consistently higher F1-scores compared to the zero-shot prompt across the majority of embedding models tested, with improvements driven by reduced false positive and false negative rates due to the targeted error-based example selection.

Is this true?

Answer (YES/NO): NO